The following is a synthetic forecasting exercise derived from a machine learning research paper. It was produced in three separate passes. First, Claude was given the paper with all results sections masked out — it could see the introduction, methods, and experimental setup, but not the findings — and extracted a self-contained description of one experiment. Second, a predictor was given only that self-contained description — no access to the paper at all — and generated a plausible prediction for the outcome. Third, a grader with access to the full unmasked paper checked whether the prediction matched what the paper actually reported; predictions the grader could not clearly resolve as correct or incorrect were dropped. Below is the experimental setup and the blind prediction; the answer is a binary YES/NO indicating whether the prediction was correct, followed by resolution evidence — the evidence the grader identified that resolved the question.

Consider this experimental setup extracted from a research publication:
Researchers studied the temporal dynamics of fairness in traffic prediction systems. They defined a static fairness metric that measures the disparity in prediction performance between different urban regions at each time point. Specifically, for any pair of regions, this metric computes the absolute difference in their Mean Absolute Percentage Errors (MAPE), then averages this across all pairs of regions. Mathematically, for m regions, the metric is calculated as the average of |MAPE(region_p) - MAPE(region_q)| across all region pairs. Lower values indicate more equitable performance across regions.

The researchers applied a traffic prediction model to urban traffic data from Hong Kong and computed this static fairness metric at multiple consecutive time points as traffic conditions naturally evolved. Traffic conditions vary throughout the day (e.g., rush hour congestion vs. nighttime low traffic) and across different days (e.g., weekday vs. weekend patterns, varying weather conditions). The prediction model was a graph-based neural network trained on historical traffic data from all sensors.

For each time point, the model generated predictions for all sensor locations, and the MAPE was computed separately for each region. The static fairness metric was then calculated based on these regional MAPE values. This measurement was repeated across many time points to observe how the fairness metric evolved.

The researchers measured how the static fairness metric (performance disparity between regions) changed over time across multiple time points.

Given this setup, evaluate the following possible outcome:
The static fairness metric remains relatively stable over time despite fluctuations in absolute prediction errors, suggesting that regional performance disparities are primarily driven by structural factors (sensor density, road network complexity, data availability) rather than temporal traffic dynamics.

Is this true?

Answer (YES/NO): NO